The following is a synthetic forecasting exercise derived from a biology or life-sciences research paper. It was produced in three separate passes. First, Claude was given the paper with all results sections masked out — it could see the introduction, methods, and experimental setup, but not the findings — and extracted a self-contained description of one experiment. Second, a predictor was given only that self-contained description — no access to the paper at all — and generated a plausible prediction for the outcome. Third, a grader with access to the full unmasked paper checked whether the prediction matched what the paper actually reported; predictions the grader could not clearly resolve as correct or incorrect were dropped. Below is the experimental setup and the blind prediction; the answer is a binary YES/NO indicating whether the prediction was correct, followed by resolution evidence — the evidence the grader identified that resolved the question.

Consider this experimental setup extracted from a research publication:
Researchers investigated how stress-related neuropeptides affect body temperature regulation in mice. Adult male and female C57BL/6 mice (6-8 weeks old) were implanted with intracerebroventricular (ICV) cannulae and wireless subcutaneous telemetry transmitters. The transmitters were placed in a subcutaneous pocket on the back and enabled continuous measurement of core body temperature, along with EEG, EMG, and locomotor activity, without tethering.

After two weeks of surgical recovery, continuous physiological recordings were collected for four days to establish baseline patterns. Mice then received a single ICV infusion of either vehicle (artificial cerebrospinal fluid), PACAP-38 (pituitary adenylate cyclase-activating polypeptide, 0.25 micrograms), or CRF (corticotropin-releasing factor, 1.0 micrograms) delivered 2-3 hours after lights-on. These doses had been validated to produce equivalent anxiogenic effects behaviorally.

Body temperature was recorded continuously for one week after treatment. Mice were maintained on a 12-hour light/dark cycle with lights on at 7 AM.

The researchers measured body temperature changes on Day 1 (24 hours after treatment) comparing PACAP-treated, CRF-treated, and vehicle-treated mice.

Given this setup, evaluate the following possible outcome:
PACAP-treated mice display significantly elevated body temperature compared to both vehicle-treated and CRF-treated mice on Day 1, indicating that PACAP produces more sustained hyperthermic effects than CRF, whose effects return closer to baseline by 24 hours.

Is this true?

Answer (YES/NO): NO